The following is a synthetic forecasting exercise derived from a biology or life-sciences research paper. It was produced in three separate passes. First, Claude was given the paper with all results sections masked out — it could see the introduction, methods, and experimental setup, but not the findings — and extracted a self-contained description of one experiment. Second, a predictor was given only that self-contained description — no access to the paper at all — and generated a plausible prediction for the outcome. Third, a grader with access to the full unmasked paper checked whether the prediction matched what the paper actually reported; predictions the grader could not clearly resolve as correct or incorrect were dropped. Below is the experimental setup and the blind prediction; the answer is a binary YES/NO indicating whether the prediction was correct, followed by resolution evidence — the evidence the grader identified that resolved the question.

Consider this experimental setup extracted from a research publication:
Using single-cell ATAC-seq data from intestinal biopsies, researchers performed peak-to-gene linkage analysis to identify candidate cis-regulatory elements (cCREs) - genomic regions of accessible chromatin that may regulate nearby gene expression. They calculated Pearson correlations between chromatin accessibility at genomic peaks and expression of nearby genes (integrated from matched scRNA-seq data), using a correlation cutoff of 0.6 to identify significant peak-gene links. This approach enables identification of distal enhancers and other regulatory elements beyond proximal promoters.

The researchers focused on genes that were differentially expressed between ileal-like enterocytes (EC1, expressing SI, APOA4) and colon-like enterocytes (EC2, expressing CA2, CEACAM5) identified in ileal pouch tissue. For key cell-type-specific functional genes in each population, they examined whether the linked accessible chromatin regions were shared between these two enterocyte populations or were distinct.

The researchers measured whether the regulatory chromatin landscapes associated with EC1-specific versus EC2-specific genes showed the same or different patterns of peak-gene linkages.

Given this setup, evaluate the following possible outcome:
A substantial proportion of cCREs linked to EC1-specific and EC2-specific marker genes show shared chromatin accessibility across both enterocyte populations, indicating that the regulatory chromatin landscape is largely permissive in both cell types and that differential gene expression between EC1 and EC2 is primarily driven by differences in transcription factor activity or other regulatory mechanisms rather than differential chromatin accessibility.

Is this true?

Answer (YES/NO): NO